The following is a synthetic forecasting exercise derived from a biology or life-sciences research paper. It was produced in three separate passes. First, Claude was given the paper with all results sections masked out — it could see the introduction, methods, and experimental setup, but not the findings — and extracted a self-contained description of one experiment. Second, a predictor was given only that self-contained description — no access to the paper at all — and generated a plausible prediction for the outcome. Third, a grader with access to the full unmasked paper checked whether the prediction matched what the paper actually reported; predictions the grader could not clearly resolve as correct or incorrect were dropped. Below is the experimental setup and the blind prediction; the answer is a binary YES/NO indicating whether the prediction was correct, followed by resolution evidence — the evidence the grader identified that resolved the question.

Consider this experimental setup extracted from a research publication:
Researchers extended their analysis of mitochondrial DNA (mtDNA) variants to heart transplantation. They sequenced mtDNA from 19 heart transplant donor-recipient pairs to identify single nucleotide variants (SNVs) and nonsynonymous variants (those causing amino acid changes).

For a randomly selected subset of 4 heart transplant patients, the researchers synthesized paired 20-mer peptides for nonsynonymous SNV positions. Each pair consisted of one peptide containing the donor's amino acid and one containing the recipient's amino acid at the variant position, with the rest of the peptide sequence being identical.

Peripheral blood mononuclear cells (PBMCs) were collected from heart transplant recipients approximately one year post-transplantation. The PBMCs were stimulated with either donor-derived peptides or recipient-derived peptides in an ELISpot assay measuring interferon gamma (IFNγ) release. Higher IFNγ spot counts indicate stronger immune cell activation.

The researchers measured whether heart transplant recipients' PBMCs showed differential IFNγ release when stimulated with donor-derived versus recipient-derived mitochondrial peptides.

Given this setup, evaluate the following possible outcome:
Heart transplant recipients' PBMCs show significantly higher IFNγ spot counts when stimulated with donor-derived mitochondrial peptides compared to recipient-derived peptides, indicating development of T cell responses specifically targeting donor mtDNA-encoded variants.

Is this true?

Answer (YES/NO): YES